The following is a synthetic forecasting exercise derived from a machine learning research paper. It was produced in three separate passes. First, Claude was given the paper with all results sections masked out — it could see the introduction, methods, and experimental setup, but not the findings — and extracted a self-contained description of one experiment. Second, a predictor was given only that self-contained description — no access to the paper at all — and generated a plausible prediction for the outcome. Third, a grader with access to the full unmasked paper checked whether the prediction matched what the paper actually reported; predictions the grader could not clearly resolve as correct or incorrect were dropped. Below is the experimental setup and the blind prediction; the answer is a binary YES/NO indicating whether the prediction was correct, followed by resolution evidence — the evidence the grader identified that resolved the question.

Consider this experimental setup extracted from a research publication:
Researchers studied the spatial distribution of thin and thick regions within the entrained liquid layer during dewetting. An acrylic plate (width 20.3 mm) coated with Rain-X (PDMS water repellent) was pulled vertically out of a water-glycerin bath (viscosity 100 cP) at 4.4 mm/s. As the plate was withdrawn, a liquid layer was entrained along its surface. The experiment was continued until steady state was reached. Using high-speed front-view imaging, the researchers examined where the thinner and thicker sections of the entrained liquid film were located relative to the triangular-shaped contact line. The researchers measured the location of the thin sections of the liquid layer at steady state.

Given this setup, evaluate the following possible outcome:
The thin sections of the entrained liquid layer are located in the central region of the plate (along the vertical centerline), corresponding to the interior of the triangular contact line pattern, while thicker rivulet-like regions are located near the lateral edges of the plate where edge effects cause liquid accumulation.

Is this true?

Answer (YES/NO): NO